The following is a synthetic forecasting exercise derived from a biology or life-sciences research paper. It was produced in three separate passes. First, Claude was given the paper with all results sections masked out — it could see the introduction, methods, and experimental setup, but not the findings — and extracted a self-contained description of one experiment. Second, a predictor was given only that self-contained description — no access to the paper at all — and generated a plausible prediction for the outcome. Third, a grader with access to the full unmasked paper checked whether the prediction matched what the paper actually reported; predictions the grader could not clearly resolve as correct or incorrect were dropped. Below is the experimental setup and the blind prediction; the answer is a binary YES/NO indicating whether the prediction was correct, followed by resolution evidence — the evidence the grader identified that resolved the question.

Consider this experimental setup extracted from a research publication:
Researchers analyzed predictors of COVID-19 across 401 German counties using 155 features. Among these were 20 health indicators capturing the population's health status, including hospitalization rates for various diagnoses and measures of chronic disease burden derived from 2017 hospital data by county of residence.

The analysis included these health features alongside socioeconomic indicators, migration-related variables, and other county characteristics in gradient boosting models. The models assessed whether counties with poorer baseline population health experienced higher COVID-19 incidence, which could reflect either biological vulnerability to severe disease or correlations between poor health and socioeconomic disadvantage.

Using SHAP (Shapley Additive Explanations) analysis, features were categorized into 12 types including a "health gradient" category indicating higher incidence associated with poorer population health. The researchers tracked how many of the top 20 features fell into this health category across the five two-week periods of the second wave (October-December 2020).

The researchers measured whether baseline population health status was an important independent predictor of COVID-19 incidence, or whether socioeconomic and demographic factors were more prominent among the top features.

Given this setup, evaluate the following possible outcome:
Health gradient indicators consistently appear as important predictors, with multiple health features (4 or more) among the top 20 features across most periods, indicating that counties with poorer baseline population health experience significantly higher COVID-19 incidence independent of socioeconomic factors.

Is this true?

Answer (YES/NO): NO